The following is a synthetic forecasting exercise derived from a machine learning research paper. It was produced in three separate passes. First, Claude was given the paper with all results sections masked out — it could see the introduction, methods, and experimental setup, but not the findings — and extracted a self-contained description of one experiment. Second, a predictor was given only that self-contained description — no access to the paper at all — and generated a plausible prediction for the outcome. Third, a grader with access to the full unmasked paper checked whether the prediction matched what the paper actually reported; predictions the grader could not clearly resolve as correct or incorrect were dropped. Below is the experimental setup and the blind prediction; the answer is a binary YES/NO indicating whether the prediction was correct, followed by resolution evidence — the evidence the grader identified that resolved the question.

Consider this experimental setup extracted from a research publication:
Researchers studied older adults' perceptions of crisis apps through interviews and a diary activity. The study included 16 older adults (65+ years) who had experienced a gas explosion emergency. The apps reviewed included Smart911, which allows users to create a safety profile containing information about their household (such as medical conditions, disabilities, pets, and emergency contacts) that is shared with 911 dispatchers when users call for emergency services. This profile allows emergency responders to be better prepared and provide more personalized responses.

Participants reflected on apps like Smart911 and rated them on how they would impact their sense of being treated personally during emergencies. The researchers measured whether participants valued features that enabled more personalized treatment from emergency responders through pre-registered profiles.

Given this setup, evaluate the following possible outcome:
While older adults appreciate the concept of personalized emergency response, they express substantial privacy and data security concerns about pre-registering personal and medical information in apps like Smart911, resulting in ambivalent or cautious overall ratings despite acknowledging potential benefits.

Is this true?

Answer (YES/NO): NO